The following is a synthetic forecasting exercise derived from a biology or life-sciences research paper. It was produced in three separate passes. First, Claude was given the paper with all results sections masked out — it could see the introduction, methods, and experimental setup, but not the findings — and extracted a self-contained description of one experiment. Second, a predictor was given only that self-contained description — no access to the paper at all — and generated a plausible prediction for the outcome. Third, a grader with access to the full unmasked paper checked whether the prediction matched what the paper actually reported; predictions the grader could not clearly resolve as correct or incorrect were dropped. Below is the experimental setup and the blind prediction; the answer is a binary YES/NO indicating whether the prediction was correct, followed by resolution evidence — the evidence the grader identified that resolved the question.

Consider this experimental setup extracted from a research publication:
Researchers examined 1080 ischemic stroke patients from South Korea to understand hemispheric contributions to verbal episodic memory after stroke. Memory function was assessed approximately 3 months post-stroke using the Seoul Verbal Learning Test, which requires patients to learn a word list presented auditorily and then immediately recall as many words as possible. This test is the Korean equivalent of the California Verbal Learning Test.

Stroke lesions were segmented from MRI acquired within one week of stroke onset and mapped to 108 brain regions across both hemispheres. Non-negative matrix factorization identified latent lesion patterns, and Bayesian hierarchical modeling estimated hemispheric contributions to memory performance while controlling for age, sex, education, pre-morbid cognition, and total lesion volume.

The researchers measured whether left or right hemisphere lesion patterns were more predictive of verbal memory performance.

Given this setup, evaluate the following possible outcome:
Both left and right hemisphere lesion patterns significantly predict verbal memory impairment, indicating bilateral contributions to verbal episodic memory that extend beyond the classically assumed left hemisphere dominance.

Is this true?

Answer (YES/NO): NO